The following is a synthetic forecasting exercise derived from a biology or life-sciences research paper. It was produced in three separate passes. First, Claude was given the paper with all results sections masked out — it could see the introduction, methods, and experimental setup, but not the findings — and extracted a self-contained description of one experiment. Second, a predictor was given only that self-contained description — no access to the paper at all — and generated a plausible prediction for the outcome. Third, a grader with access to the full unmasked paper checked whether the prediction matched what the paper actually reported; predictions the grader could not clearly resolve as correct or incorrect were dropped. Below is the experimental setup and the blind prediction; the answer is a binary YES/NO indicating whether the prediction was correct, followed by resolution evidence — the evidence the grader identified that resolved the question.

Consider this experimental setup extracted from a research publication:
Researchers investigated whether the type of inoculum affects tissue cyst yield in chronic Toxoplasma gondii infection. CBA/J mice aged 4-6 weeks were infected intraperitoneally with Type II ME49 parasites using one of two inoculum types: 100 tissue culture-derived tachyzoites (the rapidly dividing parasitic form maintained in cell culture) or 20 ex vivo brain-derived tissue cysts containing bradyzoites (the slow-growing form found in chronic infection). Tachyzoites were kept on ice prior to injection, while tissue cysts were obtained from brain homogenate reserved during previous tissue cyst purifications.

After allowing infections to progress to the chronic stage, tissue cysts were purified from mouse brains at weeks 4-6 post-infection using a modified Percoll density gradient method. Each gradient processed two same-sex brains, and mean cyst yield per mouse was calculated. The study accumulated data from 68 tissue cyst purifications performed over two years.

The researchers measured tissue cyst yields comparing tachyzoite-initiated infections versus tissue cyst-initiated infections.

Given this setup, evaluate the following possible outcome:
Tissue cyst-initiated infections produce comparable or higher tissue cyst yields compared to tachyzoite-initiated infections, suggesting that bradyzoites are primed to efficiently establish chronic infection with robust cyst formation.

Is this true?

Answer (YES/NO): NO